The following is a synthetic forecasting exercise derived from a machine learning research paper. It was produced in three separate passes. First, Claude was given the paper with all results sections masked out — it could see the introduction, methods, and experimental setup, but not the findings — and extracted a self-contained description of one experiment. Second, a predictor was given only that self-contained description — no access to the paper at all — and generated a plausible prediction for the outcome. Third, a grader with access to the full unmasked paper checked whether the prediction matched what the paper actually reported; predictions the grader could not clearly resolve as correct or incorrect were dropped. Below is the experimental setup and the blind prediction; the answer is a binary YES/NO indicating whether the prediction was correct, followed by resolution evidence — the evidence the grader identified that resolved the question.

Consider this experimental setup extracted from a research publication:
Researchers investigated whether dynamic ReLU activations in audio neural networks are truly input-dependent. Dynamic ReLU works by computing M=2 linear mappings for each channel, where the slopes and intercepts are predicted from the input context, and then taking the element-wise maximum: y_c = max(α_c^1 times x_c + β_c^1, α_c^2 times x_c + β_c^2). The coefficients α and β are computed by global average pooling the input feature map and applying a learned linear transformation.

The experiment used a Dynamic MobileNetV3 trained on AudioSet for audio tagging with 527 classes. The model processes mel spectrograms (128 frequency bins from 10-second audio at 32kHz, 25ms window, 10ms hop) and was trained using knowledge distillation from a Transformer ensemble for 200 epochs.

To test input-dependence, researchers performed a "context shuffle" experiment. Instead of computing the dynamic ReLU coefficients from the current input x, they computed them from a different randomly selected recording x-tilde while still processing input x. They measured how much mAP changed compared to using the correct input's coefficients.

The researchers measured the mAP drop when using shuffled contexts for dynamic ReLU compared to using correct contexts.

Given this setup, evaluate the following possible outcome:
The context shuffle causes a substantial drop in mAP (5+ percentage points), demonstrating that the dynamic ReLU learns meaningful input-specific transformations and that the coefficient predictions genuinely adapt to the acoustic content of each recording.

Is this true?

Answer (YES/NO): YES